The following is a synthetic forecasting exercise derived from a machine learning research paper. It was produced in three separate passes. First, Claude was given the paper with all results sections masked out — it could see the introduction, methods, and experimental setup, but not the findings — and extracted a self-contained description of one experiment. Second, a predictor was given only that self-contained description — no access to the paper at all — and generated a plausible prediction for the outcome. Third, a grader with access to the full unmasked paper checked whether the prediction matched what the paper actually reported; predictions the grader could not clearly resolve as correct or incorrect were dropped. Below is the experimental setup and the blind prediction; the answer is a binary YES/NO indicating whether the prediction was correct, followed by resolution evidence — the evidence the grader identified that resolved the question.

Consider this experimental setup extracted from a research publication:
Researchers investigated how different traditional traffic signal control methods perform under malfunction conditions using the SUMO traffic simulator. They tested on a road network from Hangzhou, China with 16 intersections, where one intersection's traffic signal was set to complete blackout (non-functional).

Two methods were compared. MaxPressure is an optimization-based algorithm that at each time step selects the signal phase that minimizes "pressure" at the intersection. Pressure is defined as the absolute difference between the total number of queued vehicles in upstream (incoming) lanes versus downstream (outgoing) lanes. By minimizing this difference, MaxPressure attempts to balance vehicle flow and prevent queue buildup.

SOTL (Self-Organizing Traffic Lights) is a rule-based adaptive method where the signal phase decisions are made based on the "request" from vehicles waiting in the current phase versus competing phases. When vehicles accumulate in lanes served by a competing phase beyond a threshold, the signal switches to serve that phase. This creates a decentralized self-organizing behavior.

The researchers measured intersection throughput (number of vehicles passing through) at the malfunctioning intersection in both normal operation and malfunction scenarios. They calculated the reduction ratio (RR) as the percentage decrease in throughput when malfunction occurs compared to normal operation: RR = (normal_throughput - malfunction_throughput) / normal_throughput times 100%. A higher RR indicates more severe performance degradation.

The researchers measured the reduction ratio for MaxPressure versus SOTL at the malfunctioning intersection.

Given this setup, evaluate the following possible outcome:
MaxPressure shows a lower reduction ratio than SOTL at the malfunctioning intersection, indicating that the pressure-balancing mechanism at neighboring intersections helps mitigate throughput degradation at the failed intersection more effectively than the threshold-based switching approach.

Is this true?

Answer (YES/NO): YES